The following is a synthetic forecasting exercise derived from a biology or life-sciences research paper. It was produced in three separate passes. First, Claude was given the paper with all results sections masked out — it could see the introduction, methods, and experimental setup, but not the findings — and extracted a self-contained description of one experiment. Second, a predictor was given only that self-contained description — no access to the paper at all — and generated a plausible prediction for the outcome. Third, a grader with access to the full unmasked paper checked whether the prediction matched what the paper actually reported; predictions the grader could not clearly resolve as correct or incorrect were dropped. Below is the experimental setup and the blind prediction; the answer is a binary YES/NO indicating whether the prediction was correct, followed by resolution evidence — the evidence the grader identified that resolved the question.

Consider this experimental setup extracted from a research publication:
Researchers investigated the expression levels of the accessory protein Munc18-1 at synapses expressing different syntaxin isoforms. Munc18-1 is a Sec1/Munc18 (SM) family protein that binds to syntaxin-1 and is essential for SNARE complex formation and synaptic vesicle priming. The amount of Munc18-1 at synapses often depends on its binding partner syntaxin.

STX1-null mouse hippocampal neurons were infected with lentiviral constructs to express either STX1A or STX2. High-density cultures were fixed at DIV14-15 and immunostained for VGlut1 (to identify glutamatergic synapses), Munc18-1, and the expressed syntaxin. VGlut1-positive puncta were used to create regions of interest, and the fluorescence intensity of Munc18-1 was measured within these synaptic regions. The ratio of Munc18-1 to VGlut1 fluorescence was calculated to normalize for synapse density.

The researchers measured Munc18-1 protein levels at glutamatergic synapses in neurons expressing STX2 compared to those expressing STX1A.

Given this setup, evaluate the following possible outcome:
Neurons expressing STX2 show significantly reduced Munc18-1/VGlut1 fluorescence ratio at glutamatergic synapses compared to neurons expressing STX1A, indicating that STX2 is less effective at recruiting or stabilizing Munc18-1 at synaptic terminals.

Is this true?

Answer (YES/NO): YES